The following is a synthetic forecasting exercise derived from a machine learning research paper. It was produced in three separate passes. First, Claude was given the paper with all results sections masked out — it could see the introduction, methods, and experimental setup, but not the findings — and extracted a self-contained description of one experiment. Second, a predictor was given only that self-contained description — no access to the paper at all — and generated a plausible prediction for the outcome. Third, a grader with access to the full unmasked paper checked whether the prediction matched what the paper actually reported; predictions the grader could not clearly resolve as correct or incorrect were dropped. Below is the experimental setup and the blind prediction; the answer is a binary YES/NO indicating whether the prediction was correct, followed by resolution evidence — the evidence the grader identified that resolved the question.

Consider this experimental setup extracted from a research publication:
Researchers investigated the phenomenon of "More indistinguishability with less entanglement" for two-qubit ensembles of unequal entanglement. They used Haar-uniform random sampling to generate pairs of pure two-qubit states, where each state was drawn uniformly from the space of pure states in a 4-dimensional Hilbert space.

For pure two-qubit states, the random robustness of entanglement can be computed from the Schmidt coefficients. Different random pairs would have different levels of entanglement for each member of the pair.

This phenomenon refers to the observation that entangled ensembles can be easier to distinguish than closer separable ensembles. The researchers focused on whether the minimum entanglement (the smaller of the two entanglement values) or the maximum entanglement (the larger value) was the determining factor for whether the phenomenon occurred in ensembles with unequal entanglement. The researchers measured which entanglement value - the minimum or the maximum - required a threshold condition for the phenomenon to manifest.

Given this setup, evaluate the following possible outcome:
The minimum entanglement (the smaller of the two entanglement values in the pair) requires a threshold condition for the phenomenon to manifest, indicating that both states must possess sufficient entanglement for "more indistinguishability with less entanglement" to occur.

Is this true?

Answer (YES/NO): YES